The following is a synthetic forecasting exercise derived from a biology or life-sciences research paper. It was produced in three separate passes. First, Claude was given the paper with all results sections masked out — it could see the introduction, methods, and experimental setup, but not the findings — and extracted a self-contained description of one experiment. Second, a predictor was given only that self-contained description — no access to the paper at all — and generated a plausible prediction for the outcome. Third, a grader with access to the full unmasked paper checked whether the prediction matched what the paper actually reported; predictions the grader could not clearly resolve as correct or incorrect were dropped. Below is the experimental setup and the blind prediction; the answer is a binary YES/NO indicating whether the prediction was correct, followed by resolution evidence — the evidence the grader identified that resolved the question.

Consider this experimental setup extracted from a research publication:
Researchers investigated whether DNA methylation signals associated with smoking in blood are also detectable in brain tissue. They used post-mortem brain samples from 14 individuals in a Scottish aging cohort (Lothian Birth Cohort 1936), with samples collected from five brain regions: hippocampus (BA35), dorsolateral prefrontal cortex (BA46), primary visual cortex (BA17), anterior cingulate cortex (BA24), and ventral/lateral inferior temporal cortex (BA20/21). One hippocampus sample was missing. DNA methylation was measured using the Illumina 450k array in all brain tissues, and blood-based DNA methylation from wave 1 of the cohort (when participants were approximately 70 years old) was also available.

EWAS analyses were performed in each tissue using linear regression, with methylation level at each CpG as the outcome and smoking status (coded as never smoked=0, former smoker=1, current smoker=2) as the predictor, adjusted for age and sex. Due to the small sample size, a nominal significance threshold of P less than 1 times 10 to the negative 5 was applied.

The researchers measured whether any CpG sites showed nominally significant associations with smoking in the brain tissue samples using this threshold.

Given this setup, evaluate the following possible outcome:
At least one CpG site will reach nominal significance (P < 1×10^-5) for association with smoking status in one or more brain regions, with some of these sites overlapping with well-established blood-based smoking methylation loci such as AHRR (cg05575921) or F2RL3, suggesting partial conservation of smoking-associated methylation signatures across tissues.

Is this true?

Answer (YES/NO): NO